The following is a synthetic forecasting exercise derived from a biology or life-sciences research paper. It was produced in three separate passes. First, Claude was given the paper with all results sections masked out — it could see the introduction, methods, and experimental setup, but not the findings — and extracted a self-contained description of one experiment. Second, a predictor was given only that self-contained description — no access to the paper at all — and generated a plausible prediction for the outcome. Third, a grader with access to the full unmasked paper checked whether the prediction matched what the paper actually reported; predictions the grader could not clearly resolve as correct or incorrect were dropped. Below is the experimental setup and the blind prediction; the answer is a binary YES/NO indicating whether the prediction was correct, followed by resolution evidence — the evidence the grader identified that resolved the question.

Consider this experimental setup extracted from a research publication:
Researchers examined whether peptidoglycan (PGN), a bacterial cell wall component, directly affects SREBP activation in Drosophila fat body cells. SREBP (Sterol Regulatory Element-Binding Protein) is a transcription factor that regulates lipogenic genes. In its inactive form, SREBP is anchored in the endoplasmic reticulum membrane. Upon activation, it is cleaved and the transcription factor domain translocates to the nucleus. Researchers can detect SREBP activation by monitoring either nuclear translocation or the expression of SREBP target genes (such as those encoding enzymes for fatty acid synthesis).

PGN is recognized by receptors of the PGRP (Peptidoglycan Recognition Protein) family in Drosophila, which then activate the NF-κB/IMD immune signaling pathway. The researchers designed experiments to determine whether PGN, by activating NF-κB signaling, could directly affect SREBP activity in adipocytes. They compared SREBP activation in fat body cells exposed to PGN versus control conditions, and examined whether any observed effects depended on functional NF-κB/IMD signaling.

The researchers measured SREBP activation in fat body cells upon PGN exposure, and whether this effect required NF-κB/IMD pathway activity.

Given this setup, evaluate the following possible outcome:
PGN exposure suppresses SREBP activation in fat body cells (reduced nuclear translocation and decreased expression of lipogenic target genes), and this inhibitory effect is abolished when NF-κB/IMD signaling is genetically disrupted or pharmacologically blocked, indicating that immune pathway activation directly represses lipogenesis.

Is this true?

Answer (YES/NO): YES